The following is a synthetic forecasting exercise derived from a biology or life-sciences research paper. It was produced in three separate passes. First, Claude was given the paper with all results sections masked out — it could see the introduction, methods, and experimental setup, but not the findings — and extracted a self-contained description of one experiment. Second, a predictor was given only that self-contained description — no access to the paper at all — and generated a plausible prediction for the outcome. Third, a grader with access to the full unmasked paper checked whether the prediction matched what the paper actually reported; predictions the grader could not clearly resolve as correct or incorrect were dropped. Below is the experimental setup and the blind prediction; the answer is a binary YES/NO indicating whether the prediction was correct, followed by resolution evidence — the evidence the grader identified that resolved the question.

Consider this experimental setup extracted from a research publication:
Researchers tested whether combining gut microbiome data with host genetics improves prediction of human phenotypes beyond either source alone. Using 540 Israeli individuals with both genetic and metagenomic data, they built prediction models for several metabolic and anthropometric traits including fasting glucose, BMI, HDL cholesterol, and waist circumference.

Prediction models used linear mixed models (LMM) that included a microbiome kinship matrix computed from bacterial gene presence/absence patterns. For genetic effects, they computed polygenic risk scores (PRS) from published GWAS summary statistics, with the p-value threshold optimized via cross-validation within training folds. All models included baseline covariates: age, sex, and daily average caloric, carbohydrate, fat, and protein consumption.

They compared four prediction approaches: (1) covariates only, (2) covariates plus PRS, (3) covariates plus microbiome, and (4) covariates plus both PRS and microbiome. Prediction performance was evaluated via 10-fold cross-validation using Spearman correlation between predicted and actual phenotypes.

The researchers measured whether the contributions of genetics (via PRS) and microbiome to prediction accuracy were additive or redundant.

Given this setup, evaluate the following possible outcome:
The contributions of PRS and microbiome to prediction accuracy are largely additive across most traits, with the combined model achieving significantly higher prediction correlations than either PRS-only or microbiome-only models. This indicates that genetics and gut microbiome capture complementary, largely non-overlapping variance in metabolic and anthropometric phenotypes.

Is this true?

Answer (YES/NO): YES